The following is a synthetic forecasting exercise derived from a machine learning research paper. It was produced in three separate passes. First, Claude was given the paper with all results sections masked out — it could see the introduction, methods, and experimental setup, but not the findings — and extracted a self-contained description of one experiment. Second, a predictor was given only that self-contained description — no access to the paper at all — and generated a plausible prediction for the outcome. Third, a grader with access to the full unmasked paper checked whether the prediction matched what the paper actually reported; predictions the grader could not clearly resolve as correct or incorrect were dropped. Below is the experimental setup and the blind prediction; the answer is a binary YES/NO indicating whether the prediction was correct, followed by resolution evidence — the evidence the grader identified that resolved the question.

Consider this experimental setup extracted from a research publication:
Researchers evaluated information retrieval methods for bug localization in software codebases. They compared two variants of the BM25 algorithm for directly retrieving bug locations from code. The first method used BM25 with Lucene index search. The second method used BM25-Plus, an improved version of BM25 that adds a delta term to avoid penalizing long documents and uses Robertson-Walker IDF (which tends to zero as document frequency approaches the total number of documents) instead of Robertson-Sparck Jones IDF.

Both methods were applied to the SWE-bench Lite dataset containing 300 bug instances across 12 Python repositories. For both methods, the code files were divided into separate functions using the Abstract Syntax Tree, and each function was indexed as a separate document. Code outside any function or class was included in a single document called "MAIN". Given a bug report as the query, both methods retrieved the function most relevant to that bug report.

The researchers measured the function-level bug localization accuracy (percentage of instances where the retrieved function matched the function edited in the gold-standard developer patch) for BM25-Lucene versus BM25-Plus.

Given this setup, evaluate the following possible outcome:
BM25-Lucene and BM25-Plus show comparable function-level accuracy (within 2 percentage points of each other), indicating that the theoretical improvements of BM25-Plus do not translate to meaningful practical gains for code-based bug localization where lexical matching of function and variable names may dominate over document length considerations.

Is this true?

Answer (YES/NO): NO